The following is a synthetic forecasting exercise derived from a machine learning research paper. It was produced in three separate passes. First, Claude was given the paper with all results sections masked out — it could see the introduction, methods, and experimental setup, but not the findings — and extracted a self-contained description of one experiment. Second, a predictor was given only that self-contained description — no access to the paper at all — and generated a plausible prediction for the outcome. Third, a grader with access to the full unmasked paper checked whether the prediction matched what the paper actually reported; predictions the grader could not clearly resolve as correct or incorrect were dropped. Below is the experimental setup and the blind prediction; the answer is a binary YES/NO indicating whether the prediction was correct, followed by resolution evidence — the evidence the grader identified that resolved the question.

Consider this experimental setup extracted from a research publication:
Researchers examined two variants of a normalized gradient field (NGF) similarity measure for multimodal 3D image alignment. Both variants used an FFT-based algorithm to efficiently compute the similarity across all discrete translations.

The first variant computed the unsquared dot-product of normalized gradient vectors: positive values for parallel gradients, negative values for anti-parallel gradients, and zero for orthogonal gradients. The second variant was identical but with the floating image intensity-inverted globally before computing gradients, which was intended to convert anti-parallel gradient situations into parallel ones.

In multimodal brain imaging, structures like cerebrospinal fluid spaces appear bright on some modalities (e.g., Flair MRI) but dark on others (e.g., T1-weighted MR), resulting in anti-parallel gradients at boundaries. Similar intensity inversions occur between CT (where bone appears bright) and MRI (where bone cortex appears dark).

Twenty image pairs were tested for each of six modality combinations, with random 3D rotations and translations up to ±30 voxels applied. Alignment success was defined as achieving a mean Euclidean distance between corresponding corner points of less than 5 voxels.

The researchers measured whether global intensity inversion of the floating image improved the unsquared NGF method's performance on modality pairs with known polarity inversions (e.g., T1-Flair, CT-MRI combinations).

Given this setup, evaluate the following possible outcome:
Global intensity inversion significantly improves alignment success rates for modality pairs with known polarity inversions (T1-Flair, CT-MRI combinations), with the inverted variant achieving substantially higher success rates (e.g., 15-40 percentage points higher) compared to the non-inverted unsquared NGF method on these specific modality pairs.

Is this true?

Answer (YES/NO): NO